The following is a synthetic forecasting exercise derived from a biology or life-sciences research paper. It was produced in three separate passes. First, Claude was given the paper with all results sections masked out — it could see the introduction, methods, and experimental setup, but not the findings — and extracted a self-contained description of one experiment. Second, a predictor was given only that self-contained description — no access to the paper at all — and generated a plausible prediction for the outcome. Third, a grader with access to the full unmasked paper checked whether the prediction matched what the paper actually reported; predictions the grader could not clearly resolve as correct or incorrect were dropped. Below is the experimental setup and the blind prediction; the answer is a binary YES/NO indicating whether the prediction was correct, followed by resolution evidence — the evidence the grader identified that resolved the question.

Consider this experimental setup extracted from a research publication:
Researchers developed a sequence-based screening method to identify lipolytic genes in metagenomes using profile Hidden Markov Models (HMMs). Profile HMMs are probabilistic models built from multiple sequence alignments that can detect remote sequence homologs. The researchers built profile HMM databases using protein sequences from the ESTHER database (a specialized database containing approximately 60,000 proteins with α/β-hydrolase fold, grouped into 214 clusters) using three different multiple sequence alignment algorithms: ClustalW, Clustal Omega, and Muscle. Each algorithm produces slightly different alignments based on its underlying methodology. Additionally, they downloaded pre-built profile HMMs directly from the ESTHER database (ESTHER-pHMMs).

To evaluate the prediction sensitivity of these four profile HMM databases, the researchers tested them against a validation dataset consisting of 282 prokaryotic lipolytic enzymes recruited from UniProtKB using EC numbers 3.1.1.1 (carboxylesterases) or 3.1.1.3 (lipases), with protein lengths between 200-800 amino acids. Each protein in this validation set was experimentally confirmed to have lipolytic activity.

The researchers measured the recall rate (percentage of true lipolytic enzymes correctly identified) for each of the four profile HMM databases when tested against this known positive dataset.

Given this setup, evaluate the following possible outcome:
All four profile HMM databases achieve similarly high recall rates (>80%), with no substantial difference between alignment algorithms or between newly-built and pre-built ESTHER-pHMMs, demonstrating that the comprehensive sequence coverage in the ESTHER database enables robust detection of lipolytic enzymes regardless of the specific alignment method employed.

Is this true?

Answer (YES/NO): YES